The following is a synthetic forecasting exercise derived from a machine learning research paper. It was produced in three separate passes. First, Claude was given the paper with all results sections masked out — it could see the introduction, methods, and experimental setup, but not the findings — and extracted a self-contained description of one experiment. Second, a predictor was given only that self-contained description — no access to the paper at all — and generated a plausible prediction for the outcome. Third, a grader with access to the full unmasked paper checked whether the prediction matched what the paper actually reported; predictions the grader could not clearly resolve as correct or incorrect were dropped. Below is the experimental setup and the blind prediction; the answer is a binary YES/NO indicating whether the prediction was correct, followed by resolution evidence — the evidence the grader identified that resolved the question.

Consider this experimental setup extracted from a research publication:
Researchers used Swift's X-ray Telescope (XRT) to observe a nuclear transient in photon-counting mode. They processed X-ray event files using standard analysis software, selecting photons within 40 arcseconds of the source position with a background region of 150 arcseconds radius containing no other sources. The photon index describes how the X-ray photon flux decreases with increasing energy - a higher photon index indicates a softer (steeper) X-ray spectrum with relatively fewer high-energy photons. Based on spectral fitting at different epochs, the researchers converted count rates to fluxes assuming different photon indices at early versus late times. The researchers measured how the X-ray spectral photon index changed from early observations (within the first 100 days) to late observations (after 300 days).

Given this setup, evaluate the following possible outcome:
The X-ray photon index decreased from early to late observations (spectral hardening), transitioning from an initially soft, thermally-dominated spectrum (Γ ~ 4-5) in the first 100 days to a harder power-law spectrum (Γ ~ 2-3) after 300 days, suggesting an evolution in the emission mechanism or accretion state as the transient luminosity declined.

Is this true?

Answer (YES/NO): NO